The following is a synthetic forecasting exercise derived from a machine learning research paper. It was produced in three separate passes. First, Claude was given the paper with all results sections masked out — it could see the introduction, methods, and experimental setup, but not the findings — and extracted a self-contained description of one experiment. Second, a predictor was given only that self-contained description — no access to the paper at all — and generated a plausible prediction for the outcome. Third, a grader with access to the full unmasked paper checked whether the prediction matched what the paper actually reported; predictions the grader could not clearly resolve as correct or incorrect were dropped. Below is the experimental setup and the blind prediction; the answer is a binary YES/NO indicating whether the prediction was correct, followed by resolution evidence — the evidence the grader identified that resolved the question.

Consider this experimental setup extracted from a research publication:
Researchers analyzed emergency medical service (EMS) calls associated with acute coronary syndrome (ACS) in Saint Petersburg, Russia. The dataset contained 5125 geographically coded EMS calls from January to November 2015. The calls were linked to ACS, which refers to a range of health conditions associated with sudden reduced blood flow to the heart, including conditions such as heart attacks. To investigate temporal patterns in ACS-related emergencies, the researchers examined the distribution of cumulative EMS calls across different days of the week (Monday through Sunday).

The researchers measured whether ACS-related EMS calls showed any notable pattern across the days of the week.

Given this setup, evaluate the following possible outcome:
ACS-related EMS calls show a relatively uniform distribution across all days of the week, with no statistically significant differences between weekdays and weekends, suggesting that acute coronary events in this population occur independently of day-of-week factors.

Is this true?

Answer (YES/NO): NO